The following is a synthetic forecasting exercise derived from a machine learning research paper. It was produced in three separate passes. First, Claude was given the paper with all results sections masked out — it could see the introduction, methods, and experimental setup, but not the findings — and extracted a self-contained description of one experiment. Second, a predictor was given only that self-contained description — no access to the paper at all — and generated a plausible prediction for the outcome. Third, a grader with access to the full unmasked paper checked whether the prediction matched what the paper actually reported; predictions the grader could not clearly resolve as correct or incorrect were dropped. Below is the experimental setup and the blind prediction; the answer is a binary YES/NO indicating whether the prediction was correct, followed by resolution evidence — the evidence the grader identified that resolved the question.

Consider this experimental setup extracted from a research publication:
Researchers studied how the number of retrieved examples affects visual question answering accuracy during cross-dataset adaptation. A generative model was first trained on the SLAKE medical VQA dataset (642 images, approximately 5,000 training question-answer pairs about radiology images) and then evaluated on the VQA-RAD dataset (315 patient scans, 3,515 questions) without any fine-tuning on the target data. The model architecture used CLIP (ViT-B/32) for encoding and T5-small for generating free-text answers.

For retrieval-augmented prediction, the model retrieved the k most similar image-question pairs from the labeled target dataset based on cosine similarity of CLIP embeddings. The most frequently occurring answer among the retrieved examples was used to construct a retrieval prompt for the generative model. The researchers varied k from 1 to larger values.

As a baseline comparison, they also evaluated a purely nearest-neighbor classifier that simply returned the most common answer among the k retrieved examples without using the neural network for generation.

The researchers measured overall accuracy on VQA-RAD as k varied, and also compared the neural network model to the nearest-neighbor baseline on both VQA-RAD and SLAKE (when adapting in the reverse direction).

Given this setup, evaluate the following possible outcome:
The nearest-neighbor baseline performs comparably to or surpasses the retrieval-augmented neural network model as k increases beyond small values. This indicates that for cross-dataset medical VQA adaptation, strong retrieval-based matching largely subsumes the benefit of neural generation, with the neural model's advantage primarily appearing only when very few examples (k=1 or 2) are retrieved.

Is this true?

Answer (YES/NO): NO